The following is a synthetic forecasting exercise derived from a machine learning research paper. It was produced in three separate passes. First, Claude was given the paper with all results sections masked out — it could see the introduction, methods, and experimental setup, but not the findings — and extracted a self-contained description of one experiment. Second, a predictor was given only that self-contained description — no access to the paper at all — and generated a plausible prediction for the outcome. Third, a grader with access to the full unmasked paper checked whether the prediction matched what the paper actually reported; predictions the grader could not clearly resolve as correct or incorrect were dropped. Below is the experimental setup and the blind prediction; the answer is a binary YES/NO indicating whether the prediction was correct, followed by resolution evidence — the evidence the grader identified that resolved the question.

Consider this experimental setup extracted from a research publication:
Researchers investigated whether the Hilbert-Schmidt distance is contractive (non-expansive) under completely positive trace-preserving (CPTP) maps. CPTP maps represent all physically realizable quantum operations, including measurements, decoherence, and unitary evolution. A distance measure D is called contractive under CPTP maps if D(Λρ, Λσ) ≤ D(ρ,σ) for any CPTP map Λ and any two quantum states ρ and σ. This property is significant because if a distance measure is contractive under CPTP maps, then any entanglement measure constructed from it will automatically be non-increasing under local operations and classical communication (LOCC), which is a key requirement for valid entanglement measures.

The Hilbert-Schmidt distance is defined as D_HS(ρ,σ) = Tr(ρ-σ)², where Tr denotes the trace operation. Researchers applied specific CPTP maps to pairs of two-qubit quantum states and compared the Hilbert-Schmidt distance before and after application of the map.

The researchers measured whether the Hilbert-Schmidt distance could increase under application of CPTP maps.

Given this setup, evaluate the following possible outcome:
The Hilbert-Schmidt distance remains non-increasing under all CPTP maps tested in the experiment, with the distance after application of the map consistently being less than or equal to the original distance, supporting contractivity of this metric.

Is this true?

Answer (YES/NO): NO